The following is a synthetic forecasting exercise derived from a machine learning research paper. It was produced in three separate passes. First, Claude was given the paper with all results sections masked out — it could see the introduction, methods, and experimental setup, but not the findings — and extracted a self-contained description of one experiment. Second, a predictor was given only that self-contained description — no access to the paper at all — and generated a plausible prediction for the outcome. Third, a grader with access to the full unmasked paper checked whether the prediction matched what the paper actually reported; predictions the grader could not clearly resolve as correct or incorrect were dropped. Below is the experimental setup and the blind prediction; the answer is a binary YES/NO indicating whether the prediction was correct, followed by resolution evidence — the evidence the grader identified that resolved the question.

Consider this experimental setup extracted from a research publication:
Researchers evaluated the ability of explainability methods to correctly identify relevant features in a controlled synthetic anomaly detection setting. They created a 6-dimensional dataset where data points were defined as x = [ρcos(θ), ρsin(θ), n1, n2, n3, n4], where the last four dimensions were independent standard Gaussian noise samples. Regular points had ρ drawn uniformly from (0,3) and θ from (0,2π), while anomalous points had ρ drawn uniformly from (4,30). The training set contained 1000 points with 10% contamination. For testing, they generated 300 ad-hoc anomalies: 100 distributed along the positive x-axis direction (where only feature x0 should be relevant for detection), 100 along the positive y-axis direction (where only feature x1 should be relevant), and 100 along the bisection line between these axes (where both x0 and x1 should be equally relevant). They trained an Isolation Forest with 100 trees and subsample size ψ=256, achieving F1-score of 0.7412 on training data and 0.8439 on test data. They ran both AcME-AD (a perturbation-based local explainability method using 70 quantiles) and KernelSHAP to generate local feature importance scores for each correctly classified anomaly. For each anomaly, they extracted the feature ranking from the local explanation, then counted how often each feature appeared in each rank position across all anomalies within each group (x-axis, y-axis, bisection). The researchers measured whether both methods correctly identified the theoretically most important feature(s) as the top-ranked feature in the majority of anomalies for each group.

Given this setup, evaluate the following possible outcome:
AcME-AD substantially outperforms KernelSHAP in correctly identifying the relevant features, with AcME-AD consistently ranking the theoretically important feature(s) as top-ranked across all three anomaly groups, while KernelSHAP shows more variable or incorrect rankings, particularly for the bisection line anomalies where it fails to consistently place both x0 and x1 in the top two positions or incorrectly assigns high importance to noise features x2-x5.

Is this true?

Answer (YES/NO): NO